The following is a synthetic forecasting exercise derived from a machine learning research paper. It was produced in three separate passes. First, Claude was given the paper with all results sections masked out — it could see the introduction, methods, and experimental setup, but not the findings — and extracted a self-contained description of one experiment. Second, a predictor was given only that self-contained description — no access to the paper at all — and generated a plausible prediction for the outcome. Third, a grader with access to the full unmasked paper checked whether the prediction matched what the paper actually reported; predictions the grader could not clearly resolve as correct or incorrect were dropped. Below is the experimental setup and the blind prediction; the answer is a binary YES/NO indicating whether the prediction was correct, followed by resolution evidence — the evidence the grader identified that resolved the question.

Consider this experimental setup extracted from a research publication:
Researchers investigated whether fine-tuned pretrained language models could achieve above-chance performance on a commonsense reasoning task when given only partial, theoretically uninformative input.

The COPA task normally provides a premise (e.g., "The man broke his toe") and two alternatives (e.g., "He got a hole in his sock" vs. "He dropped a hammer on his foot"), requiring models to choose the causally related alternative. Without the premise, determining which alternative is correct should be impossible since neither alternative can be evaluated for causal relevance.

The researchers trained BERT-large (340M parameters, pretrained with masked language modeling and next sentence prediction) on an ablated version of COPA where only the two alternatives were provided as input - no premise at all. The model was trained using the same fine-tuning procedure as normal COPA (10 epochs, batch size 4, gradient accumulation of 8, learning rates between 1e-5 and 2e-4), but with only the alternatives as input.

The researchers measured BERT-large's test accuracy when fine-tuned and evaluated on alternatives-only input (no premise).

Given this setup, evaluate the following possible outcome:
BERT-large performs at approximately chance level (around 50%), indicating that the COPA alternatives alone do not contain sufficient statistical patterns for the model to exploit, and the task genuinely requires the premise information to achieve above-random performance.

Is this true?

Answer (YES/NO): NO